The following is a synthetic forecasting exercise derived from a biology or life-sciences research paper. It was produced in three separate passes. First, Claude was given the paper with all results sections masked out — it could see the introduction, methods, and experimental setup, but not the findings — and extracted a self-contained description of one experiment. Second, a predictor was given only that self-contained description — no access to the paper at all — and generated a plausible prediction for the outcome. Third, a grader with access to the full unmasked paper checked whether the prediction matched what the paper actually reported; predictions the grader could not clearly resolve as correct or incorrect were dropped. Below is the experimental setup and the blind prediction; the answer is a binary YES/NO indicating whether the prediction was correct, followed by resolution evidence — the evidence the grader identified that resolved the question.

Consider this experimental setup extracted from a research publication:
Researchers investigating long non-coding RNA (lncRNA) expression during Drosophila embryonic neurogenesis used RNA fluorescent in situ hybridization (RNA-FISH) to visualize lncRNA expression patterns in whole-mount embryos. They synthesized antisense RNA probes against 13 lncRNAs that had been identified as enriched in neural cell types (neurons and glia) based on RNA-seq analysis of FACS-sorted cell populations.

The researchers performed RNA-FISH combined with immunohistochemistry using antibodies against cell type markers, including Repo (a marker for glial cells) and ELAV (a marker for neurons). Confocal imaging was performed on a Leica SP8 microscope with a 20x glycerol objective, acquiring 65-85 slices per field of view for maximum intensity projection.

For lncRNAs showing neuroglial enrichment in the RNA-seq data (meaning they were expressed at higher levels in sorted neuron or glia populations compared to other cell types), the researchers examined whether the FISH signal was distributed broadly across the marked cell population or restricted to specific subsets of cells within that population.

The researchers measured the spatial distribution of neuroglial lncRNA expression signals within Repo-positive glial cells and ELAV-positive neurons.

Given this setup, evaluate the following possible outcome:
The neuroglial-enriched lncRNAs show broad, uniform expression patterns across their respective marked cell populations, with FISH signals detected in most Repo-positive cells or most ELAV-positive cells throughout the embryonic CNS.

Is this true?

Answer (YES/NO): NO